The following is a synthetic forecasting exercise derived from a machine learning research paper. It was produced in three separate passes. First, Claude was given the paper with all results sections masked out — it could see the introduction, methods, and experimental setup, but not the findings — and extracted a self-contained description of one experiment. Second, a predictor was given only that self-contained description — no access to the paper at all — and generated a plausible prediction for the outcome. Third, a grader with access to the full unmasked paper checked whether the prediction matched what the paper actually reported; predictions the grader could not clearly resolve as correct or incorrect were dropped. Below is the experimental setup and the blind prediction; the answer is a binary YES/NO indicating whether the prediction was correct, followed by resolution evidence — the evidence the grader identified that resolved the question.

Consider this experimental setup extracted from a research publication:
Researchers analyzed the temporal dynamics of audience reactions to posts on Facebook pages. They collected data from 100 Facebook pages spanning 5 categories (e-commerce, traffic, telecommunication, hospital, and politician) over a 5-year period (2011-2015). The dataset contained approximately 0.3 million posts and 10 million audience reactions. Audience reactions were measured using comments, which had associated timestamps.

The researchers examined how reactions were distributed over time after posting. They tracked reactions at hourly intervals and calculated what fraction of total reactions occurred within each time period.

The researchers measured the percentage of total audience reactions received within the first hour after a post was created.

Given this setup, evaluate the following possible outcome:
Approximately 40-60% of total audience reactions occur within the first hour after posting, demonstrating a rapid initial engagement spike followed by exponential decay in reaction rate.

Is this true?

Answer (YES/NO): NO